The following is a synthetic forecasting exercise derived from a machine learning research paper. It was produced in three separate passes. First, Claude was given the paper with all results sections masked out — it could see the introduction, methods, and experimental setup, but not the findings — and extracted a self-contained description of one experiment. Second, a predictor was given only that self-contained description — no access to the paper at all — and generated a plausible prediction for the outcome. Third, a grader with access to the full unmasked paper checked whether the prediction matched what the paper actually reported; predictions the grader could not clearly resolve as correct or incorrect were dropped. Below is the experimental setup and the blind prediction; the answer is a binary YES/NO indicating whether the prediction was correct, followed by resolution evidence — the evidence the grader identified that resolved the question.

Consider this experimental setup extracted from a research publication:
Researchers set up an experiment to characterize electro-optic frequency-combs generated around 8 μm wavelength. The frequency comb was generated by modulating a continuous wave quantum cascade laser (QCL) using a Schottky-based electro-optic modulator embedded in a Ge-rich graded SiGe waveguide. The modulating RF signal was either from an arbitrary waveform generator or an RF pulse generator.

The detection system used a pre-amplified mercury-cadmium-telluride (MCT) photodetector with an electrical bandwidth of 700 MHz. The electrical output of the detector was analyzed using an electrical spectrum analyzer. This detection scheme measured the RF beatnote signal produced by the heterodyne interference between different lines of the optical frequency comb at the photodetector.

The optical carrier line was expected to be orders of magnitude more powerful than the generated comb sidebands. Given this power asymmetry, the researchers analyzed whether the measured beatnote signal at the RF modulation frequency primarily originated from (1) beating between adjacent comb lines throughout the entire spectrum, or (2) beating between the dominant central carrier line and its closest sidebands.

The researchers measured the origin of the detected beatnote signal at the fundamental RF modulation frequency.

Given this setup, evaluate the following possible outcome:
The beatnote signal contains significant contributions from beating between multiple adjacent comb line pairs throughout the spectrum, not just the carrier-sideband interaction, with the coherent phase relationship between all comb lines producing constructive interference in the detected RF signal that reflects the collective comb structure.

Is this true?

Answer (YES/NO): NO